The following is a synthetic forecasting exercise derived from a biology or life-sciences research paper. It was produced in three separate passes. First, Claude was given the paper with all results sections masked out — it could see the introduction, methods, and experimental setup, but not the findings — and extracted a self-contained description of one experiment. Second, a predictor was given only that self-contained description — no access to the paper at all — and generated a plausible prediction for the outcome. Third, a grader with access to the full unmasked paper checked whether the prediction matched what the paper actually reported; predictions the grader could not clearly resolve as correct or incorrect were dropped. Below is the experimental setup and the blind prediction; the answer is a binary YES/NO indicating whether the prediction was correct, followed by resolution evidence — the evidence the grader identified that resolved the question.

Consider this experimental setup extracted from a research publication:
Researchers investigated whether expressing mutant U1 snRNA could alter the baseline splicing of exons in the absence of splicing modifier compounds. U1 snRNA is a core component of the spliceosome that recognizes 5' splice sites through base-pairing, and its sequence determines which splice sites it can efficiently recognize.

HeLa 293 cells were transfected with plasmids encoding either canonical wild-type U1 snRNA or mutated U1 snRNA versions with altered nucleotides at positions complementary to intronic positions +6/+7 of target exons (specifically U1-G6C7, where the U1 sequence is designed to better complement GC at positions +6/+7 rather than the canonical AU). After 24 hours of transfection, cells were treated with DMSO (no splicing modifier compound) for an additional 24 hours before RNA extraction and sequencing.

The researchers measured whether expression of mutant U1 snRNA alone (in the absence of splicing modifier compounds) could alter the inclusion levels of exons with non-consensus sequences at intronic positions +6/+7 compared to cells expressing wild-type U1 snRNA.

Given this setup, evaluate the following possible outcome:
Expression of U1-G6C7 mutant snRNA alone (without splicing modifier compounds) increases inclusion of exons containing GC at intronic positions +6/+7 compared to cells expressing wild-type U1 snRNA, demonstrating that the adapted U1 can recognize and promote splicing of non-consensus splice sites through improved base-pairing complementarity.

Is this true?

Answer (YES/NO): NO